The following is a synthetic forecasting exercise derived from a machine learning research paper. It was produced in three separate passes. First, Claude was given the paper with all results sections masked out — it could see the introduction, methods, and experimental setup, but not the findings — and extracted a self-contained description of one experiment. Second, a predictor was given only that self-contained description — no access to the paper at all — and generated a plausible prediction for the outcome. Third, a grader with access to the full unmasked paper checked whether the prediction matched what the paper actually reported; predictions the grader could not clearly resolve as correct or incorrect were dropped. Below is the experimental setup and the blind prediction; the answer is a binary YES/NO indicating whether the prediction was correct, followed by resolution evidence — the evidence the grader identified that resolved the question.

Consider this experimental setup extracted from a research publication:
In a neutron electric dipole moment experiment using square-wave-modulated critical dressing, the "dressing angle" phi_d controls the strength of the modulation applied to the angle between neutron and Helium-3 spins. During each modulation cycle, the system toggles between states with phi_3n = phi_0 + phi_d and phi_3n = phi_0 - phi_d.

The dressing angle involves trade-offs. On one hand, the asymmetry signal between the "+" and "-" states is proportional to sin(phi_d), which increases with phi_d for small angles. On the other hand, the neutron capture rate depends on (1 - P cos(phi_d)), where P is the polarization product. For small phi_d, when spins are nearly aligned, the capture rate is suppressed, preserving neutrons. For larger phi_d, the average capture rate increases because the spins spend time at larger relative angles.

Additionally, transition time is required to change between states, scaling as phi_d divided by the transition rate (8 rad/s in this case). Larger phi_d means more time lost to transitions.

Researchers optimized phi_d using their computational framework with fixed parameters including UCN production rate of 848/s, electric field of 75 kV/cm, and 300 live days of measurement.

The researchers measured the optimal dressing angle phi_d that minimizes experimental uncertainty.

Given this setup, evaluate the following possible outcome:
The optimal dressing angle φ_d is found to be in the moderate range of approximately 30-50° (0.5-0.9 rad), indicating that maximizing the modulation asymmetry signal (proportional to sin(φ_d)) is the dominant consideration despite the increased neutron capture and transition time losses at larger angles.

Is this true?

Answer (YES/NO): YES